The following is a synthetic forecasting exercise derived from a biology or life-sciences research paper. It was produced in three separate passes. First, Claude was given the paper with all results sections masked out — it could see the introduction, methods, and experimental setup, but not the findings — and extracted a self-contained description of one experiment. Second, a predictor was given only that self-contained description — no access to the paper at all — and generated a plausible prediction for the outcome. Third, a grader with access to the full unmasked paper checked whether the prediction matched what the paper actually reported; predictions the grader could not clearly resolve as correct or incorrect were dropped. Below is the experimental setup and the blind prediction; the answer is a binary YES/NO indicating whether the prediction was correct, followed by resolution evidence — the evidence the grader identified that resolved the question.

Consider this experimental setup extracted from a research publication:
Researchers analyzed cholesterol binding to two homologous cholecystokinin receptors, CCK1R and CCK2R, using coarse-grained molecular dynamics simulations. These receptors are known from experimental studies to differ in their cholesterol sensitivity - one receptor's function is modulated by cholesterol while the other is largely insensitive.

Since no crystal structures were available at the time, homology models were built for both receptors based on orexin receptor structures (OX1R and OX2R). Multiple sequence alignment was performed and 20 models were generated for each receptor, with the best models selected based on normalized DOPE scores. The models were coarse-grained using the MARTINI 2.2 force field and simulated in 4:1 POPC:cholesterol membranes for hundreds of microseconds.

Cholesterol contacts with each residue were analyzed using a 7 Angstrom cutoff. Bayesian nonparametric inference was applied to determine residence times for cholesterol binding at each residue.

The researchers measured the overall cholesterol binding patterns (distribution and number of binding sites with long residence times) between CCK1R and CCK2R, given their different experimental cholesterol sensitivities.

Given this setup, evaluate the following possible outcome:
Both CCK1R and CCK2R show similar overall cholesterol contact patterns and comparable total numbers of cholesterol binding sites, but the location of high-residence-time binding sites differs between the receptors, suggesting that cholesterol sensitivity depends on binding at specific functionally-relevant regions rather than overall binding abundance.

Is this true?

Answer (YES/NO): NO